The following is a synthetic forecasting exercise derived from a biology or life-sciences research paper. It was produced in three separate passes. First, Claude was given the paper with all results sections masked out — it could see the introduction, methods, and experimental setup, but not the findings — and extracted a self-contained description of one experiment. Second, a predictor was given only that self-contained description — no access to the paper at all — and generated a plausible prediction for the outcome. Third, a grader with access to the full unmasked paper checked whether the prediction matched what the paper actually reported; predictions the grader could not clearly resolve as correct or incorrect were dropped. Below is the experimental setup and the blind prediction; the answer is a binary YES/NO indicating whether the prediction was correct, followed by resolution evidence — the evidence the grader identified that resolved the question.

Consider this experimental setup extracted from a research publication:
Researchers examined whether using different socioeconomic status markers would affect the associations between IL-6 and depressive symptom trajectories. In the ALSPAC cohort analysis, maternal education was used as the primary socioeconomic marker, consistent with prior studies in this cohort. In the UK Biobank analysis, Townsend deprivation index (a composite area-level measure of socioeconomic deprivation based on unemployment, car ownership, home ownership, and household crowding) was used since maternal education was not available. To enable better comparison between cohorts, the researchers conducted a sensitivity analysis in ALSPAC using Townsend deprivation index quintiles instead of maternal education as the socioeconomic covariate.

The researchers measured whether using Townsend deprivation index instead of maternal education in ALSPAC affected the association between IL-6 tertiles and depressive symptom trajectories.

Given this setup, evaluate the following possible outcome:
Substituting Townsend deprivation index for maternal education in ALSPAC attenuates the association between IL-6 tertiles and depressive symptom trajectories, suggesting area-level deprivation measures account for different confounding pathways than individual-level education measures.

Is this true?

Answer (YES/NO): NO